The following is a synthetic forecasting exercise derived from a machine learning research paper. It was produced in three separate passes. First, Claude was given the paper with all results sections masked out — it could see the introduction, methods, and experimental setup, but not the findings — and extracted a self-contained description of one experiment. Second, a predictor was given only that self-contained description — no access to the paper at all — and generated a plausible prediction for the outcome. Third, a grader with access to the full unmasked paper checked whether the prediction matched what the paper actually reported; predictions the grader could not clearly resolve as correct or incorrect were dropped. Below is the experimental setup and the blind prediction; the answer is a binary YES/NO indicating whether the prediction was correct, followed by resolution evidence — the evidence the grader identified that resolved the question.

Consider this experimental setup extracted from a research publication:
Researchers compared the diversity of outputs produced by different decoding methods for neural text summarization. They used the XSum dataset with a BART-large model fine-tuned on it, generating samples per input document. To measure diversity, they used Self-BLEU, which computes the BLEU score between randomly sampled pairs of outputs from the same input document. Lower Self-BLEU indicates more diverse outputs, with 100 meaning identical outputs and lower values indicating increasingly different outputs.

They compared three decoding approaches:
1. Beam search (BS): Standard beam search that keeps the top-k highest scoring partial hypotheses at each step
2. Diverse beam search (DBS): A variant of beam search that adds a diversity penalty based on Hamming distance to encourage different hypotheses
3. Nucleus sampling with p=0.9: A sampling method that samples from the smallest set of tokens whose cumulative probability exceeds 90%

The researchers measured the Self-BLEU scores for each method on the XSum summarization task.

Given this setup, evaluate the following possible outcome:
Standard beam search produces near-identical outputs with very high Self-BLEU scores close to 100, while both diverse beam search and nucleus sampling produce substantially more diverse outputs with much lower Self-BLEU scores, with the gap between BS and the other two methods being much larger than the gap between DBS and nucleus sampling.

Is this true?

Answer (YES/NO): NO